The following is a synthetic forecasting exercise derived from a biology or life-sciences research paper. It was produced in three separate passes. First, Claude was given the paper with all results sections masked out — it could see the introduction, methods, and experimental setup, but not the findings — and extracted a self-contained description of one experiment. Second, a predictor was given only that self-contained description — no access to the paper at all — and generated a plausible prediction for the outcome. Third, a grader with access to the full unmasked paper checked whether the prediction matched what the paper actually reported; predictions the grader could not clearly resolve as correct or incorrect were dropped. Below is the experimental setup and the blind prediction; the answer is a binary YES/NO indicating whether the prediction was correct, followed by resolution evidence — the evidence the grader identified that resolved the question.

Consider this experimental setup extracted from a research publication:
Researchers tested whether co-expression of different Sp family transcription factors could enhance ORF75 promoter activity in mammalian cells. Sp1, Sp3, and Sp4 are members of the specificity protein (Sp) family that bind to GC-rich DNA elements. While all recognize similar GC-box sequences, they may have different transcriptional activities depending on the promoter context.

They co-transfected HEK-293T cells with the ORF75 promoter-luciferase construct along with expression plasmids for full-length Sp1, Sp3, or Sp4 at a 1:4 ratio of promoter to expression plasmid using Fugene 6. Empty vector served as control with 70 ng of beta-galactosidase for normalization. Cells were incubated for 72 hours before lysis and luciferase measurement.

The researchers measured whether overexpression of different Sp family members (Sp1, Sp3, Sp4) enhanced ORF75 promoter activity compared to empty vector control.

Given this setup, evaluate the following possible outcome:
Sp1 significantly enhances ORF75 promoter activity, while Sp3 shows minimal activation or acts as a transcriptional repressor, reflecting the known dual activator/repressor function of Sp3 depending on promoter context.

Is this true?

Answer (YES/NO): NO